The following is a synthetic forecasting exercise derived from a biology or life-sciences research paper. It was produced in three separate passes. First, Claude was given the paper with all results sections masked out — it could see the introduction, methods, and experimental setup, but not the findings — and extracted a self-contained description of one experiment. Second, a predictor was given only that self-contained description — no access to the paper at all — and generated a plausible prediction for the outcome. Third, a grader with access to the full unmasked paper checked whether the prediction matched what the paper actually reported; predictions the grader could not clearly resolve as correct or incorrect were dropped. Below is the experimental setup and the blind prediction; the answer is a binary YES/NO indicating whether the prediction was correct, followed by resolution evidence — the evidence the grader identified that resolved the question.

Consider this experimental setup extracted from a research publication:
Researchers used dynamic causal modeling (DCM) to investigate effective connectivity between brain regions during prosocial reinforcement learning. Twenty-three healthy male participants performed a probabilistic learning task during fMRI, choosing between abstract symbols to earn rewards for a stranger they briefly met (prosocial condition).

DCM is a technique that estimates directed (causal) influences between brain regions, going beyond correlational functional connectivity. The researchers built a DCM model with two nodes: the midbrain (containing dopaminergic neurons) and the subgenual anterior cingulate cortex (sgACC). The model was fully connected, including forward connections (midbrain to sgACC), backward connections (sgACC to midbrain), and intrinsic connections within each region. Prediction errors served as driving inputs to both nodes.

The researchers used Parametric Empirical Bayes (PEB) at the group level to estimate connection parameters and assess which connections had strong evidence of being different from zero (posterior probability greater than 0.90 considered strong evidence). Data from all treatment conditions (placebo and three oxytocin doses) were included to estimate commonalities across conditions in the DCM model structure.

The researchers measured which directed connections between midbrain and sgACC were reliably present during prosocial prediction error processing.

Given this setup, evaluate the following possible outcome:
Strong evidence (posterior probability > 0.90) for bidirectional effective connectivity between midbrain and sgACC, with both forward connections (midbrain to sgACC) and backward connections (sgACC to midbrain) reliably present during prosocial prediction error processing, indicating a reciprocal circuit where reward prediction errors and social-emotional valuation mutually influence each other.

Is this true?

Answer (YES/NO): YES